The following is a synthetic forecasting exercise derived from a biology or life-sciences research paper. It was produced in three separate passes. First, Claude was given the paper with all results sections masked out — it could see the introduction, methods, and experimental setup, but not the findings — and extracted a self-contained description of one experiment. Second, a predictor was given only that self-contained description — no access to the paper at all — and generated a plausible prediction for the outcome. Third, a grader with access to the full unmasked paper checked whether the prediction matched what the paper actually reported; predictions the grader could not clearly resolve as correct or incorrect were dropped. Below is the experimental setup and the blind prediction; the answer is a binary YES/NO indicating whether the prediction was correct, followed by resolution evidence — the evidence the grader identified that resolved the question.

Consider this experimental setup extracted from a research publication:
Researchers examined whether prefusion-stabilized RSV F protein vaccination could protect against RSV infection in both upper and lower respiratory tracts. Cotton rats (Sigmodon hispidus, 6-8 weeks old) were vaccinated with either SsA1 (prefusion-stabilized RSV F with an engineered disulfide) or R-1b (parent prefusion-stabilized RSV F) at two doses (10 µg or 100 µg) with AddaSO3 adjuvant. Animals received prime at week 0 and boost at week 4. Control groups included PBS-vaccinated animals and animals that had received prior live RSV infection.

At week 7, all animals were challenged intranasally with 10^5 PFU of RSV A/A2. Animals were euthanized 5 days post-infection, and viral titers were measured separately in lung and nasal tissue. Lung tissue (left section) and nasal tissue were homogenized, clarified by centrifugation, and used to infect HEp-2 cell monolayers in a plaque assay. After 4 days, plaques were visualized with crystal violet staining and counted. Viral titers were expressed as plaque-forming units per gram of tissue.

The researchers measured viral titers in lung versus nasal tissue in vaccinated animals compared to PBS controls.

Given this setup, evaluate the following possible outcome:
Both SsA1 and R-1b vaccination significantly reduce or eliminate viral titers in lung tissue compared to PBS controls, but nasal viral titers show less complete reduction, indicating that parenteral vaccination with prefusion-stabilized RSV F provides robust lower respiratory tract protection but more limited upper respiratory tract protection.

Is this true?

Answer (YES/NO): NO